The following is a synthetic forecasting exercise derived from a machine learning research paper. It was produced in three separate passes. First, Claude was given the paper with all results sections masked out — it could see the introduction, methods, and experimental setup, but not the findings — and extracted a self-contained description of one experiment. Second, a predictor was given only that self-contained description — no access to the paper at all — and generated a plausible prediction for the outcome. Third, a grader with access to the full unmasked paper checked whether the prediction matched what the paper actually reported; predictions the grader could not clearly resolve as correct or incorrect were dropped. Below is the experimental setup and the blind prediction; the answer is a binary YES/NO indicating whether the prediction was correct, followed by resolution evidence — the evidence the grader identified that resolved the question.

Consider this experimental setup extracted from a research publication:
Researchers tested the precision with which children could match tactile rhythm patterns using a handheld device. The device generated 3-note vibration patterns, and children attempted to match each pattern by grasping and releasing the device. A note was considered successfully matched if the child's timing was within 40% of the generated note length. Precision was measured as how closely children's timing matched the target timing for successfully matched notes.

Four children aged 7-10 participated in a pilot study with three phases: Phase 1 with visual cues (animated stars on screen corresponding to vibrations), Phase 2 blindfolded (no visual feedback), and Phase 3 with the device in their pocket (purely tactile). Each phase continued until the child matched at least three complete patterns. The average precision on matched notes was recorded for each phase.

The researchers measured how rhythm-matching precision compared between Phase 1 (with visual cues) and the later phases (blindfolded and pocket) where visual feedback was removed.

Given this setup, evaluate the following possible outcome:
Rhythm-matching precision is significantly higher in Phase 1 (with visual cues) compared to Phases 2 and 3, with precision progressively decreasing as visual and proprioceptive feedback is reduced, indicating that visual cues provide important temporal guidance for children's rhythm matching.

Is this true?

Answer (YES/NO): NO